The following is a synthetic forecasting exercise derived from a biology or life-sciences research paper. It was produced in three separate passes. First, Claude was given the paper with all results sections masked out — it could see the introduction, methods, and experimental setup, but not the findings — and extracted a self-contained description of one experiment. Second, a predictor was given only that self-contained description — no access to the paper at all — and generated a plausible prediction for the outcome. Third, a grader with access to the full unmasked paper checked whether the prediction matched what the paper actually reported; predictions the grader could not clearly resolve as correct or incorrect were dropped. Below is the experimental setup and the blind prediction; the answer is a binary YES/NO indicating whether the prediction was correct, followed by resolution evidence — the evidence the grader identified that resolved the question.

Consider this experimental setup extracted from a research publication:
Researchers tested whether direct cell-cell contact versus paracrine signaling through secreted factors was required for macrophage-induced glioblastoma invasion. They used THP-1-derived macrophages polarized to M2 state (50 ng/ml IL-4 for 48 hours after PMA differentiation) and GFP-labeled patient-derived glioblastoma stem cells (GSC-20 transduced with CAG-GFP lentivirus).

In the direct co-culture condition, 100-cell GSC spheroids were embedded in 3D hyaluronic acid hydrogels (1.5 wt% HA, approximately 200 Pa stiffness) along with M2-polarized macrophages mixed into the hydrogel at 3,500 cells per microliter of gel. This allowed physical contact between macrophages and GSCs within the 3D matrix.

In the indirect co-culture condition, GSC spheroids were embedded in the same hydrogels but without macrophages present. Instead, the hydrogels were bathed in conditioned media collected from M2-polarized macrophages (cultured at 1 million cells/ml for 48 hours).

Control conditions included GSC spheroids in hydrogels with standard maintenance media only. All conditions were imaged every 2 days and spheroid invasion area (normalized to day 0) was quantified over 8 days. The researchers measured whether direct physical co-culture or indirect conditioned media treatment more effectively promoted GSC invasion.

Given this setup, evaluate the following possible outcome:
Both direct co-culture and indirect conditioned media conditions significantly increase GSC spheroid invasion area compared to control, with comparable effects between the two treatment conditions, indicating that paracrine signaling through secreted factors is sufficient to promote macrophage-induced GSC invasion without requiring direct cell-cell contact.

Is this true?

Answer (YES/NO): YES